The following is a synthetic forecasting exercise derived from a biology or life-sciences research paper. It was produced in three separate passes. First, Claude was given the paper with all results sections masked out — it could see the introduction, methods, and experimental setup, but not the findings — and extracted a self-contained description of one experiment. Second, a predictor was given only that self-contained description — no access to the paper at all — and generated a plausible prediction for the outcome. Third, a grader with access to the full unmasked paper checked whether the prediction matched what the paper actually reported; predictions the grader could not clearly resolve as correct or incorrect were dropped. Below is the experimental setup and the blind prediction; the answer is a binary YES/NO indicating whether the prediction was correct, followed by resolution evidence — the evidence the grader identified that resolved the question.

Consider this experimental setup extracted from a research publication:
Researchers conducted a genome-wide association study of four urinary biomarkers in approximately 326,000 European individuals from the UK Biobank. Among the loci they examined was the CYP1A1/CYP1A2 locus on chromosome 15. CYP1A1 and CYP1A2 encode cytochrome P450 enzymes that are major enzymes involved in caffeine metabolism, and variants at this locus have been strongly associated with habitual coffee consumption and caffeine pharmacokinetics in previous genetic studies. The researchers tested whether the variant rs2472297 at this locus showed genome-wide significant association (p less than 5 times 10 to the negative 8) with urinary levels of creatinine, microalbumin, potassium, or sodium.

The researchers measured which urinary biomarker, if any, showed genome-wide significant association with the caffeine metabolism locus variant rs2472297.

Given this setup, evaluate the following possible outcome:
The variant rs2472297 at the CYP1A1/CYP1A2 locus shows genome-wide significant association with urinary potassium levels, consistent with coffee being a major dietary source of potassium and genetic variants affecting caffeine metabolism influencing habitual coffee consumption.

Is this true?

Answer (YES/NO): YES